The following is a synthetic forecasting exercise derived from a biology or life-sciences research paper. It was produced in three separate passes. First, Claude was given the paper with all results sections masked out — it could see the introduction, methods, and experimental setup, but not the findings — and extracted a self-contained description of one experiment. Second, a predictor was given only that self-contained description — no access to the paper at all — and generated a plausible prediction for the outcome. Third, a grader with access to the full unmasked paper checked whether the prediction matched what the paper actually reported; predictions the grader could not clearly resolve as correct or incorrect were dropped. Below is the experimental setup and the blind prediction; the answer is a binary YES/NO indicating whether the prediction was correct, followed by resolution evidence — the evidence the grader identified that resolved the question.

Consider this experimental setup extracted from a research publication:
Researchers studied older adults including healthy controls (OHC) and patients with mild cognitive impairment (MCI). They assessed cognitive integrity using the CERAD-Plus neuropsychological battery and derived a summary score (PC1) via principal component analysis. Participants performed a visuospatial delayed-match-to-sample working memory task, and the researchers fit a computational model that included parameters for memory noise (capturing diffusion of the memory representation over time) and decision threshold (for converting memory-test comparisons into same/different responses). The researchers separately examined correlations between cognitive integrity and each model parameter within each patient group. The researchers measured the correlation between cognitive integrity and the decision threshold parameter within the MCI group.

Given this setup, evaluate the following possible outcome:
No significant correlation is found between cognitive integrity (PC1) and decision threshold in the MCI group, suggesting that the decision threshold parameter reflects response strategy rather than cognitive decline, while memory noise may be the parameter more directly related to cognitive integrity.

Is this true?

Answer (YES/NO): YES